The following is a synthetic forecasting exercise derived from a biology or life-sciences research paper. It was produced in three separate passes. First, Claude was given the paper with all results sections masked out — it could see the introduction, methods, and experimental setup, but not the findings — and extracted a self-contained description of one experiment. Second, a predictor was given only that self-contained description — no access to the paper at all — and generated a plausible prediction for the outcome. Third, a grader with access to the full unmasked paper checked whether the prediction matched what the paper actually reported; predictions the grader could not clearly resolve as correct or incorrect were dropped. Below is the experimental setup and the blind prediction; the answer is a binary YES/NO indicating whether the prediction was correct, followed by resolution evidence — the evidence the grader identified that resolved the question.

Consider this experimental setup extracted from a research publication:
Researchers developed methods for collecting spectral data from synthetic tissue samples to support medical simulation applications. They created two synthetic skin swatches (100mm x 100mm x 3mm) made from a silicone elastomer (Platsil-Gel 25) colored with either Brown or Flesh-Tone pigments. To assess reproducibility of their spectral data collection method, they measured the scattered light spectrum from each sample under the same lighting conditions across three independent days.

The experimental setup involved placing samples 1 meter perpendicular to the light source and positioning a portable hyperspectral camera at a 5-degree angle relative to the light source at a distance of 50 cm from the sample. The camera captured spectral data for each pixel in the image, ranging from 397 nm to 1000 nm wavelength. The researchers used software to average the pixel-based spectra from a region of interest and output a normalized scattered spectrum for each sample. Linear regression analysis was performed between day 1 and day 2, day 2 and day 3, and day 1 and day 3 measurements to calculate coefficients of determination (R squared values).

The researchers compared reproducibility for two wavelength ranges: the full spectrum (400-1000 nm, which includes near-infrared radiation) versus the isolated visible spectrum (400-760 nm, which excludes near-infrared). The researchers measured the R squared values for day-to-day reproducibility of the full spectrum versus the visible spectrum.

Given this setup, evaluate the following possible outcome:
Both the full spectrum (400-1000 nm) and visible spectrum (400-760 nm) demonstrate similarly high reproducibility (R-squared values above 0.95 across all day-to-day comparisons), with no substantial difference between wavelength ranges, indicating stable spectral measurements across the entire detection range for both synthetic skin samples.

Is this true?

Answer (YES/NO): NO